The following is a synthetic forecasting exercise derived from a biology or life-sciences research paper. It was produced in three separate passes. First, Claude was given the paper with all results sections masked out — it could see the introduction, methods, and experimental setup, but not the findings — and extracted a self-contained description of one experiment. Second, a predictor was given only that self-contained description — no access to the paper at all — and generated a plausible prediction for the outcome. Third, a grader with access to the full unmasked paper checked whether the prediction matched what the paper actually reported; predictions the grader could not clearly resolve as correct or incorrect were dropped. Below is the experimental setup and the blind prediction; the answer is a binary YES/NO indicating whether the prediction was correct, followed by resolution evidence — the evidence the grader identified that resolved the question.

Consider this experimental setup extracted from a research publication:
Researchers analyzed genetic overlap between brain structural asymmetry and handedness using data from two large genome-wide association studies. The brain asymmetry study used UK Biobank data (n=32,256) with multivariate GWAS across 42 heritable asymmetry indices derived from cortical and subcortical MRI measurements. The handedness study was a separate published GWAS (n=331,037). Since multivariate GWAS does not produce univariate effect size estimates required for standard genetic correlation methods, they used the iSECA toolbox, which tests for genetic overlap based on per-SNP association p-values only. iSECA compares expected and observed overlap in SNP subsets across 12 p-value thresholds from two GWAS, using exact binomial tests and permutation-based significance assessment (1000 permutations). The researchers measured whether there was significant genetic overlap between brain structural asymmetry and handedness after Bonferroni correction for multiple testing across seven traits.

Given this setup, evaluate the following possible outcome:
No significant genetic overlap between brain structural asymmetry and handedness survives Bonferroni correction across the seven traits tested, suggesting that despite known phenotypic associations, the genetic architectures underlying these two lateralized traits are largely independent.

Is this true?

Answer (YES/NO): YES